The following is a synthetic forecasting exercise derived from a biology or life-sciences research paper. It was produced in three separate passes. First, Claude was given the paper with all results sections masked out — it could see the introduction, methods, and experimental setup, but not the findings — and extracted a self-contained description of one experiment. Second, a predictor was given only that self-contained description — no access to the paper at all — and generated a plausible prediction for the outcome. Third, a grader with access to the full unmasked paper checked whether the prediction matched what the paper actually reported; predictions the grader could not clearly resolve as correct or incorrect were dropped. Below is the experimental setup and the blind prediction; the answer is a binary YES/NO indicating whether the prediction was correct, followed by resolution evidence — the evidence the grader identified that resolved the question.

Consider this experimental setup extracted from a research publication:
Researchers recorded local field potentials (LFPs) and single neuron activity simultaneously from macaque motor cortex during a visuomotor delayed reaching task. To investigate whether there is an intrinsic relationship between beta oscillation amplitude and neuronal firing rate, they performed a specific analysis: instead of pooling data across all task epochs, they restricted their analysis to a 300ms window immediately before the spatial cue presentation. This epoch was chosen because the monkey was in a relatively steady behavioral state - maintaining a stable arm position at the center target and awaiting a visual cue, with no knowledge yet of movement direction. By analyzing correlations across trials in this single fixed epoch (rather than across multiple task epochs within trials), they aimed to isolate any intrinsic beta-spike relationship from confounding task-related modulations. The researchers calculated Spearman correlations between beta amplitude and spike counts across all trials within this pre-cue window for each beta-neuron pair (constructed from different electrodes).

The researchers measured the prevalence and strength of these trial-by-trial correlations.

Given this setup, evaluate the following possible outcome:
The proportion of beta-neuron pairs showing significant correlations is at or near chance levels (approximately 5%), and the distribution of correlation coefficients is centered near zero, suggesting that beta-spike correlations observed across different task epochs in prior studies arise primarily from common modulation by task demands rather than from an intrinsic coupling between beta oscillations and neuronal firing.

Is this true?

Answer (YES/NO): YES